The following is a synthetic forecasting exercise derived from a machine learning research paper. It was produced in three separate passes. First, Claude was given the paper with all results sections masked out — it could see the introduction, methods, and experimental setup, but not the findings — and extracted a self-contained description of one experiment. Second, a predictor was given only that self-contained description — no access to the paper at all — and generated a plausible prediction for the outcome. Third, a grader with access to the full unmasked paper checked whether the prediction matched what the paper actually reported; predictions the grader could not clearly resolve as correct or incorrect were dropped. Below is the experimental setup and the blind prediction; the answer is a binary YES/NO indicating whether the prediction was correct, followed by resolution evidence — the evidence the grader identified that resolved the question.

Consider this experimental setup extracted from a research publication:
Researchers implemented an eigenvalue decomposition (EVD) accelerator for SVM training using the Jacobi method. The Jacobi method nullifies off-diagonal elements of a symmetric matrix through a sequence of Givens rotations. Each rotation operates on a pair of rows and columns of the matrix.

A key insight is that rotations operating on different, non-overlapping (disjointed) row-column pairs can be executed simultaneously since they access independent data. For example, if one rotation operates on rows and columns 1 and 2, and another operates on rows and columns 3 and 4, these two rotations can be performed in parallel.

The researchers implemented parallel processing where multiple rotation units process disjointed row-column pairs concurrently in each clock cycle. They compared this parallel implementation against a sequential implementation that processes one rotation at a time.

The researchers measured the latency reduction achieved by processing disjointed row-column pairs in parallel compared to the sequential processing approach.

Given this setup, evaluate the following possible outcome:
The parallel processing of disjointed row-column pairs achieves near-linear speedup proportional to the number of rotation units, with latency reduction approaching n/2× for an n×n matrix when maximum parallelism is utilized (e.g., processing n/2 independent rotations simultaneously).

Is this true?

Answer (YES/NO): YES